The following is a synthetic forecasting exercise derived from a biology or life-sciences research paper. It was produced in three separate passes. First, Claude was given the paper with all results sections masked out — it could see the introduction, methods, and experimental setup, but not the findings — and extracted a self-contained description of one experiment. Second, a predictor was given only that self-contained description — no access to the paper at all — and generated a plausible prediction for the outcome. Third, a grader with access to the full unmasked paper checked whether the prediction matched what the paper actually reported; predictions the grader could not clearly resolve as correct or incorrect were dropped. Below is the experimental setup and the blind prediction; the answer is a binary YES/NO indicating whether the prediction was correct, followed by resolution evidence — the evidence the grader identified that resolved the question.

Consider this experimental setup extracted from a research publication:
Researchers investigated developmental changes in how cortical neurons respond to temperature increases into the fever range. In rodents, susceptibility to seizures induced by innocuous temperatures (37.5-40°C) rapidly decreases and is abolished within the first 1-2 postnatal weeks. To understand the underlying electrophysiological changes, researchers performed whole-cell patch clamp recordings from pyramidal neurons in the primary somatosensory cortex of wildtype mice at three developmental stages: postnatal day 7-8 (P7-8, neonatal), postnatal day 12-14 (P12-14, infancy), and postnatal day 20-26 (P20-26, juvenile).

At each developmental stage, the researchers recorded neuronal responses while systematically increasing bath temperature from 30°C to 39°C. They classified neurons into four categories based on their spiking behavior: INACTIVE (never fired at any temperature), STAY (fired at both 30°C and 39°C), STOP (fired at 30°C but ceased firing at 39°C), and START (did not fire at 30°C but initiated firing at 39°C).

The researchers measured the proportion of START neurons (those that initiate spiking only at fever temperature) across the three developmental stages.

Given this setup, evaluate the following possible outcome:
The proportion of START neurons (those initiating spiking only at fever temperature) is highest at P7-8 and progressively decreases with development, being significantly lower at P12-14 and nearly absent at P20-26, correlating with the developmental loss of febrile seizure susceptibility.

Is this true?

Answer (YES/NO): NO